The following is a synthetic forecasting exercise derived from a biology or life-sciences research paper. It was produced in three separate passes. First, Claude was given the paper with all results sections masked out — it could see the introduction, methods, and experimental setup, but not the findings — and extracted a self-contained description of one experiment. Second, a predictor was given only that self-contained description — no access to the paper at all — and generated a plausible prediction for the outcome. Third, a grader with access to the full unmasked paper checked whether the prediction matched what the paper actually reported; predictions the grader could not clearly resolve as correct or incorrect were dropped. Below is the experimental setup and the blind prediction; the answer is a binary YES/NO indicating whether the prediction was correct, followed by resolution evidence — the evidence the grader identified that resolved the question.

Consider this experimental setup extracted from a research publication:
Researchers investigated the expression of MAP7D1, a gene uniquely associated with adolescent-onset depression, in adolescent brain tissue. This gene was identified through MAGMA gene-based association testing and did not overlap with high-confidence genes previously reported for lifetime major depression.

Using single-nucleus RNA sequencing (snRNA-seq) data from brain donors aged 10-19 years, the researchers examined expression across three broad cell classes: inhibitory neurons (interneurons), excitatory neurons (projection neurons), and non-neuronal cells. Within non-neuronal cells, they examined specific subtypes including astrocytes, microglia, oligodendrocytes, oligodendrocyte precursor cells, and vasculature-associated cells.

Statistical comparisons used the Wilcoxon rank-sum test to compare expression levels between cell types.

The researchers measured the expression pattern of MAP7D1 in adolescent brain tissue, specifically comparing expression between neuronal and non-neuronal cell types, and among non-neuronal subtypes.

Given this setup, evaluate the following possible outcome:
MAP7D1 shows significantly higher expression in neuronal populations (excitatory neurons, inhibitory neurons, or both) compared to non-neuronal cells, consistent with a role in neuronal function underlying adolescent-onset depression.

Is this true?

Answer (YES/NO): YES